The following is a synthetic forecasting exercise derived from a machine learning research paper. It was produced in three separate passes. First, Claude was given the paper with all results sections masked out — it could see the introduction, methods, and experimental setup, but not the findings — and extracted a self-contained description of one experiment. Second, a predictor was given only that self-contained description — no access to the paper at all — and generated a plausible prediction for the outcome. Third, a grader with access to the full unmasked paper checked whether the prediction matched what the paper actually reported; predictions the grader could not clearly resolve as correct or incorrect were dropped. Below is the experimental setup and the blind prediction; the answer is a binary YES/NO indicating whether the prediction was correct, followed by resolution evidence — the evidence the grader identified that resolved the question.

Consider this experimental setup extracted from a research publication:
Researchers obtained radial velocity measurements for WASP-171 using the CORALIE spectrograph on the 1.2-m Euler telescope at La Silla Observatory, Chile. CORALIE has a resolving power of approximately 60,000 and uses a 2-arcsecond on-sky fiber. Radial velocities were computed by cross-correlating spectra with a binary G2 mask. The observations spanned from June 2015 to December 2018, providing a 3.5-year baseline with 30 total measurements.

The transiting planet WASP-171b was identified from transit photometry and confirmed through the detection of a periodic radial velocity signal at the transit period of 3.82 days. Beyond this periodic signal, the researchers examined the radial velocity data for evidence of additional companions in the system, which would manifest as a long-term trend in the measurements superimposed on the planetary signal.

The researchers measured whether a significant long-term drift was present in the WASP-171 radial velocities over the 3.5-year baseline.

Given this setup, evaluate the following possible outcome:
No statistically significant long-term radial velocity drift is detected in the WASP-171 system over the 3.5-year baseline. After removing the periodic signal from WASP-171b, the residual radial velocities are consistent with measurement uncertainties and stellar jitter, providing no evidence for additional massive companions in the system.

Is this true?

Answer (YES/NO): NO